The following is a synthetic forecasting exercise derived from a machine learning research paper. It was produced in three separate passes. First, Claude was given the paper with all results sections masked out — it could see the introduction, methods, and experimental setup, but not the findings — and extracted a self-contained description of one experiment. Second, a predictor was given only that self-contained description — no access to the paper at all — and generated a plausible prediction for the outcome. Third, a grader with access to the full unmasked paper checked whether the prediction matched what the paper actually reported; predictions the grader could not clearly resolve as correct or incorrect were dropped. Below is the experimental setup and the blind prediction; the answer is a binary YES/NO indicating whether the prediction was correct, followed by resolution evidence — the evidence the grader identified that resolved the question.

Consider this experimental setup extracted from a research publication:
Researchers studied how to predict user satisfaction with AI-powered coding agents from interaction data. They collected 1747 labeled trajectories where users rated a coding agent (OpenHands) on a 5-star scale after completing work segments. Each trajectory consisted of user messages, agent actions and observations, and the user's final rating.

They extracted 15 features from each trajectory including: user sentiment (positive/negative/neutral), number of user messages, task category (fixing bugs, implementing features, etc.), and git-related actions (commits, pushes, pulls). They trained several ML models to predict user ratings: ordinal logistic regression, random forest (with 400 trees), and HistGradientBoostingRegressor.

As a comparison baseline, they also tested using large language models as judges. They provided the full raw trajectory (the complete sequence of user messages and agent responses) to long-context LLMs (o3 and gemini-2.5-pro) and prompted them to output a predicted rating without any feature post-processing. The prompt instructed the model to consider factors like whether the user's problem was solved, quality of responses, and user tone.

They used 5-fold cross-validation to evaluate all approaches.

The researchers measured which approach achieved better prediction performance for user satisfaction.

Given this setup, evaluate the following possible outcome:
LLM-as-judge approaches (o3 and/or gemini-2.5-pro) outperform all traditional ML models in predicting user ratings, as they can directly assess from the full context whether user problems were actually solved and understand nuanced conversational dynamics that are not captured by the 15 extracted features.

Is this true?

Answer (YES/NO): NO